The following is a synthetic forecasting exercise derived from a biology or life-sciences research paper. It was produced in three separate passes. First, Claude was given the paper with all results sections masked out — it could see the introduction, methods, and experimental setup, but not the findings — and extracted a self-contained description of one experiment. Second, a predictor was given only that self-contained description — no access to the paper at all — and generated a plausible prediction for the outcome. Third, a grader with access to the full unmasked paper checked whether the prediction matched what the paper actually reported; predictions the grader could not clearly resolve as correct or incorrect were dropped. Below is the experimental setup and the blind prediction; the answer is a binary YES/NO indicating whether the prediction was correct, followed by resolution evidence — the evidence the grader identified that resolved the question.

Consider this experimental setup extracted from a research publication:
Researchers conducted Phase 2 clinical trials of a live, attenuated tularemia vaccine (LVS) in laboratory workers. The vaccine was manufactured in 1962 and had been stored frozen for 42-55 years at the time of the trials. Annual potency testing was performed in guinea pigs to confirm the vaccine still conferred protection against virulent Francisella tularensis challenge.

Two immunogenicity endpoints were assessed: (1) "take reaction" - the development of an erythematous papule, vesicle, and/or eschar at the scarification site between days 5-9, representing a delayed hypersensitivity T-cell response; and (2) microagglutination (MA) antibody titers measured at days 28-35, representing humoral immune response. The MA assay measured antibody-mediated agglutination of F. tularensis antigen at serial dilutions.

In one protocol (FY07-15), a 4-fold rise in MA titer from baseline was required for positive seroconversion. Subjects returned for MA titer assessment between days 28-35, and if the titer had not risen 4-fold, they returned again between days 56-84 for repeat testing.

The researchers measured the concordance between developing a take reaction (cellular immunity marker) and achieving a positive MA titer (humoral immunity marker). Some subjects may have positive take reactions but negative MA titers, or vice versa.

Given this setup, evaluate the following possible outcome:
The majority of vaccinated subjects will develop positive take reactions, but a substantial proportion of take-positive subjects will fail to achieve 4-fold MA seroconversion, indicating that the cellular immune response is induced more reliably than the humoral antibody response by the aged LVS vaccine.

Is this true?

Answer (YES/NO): NO